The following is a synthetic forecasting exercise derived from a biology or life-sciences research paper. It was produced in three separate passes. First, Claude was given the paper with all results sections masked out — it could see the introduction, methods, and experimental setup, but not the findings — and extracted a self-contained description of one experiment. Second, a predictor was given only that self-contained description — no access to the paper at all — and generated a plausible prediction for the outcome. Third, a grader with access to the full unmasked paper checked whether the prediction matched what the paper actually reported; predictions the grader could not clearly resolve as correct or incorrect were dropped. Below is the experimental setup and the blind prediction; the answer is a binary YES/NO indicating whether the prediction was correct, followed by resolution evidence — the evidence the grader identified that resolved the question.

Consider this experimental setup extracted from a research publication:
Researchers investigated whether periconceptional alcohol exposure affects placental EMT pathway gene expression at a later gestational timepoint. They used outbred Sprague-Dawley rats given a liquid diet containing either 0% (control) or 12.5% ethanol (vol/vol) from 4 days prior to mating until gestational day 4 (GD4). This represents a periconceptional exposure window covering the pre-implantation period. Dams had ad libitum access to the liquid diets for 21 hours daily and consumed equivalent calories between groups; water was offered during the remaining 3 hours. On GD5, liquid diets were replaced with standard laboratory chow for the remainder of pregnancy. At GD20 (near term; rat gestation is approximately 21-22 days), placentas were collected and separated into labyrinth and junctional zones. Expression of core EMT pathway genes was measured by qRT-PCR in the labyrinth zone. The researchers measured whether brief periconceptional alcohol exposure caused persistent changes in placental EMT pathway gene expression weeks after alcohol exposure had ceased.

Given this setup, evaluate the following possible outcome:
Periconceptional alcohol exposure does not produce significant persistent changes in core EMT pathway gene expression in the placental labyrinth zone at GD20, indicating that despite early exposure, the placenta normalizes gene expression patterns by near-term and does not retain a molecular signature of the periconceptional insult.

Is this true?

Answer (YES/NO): NO